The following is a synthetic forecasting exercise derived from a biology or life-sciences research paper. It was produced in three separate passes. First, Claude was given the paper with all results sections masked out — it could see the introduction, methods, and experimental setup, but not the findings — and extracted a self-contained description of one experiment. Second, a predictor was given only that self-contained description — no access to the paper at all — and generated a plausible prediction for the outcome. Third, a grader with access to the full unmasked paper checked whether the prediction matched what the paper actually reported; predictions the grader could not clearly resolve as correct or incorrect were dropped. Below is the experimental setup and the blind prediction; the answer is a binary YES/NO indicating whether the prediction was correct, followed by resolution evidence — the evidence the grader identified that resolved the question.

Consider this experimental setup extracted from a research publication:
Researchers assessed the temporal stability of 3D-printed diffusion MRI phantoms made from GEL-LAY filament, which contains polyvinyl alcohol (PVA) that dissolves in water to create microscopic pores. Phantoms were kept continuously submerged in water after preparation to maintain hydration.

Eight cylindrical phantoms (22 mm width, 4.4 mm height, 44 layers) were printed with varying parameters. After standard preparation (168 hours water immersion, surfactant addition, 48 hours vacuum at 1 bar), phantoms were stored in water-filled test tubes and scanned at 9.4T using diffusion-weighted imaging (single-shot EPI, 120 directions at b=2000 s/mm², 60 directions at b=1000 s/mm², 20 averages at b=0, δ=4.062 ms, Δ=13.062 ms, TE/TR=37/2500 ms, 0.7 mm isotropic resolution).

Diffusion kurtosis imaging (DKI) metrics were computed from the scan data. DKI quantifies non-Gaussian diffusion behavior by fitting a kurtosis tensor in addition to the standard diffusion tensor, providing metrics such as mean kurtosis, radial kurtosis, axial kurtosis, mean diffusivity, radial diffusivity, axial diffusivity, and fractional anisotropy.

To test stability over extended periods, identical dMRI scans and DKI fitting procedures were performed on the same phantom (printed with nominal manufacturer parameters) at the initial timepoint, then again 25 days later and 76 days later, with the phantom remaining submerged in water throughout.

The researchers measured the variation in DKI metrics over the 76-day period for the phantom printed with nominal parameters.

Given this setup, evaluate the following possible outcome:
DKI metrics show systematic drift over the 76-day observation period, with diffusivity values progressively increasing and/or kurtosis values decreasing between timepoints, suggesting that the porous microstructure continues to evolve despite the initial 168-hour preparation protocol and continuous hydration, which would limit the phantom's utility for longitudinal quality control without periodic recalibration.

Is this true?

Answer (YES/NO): NO